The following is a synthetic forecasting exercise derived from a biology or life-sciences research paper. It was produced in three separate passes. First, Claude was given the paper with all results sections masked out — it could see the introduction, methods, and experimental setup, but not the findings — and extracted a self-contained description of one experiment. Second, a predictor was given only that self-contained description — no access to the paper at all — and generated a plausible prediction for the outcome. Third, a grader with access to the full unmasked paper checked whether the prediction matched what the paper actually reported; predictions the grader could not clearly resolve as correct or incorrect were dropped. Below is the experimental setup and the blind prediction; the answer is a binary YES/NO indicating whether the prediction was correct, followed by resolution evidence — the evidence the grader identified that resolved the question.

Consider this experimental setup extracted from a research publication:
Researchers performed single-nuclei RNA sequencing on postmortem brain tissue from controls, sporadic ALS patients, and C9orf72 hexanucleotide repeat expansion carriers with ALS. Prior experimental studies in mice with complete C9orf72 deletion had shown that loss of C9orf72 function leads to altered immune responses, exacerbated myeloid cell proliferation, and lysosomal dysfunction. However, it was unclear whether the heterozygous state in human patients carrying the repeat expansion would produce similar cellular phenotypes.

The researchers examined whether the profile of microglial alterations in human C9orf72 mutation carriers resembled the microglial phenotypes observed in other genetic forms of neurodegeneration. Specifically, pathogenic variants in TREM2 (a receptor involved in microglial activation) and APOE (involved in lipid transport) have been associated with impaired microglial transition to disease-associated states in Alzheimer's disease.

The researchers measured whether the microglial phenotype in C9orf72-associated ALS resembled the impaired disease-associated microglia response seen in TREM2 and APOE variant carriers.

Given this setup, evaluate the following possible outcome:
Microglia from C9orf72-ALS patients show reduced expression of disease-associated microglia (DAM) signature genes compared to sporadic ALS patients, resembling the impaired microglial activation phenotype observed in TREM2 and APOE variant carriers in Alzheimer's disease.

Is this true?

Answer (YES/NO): YES